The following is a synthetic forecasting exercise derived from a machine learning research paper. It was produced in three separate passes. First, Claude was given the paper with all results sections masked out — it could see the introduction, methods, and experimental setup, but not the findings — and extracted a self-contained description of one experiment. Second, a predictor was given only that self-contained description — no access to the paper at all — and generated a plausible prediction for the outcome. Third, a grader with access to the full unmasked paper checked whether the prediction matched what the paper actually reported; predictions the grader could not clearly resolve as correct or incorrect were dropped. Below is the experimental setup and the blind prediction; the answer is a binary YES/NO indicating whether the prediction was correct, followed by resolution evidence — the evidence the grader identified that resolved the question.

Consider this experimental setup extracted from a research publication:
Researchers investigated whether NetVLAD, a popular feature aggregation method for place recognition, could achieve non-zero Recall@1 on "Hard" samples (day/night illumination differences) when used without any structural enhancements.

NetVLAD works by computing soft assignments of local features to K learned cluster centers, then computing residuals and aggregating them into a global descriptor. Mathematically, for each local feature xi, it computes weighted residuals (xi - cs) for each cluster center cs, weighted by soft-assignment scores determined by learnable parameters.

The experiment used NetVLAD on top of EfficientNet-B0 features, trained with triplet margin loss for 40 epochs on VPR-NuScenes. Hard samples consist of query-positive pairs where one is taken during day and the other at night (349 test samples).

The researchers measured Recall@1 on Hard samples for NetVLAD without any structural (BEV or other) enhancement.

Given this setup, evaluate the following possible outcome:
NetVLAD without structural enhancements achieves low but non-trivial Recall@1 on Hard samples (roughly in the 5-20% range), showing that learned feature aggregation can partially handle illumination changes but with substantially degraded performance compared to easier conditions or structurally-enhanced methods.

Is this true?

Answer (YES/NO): NO